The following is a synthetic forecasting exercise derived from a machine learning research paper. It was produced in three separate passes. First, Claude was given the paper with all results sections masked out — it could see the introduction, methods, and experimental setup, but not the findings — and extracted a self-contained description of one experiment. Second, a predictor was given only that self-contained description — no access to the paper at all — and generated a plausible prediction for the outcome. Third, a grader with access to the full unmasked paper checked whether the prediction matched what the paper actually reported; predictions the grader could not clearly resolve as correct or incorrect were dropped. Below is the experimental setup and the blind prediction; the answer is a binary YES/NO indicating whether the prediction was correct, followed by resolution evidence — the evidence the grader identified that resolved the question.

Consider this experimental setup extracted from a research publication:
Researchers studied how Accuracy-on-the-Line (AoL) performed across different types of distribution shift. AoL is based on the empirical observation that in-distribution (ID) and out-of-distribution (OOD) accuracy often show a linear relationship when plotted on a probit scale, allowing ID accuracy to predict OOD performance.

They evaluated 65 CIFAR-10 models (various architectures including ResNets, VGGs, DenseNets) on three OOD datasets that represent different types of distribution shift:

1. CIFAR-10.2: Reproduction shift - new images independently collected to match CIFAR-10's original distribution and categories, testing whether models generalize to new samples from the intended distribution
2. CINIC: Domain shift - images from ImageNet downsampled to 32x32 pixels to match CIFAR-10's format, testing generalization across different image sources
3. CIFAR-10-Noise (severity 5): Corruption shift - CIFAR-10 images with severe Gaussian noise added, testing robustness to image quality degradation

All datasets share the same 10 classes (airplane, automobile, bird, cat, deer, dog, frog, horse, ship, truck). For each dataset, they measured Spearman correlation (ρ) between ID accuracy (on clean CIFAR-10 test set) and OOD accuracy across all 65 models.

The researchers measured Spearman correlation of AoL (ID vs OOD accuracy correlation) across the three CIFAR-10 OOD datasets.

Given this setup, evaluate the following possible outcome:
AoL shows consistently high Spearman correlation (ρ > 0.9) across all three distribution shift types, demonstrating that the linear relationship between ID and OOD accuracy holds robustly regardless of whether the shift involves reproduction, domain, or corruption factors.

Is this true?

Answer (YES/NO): NO